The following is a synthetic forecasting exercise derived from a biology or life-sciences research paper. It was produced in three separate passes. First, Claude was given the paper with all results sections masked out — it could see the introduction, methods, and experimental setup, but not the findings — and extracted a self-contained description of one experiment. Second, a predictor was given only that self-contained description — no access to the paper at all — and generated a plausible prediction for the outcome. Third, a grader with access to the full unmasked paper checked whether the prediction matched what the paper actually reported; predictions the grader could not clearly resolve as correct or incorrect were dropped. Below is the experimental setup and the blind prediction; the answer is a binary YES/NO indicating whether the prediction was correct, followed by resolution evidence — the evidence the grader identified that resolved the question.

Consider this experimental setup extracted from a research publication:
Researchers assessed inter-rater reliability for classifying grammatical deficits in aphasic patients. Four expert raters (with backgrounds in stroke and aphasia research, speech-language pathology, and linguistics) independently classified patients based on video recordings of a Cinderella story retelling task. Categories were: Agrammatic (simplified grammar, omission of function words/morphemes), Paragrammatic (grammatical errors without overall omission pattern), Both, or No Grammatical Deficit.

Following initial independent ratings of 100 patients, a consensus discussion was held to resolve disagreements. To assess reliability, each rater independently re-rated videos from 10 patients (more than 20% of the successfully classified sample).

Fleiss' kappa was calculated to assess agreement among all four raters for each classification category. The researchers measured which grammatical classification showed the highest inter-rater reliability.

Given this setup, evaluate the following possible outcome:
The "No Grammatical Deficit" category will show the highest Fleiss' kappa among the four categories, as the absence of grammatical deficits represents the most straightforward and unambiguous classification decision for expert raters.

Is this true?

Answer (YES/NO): NO